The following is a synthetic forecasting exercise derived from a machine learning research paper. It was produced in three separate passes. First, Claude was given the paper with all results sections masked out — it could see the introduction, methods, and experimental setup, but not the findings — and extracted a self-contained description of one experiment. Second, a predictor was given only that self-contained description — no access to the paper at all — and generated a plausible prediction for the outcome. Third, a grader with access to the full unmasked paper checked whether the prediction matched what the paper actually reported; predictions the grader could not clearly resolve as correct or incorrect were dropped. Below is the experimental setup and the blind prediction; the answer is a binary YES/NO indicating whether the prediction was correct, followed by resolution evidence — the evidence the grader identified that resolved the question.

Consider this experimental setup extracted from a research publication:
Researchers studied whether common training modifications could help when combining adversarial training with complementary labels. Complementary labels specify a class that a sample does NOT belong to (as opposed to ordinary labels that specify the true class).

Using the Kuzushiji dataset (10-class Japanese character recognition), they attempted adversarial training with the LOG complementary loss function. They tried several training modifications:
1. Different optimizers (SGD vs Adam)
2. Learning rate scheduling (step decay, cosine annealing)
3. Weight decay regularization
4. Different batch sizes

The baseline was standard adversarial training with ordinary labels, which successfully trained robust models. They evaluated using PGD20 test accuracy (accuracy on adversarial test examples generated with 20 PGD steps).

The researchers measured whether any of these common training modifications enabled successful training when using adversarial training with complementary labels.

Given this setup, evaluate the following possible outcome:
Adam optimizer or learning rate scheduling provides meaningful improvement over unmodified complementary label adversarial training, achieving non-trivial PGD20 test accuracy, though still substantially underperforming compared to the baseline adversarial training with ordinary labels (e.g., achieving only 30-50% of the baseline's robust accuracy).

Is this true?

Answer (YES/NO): NO